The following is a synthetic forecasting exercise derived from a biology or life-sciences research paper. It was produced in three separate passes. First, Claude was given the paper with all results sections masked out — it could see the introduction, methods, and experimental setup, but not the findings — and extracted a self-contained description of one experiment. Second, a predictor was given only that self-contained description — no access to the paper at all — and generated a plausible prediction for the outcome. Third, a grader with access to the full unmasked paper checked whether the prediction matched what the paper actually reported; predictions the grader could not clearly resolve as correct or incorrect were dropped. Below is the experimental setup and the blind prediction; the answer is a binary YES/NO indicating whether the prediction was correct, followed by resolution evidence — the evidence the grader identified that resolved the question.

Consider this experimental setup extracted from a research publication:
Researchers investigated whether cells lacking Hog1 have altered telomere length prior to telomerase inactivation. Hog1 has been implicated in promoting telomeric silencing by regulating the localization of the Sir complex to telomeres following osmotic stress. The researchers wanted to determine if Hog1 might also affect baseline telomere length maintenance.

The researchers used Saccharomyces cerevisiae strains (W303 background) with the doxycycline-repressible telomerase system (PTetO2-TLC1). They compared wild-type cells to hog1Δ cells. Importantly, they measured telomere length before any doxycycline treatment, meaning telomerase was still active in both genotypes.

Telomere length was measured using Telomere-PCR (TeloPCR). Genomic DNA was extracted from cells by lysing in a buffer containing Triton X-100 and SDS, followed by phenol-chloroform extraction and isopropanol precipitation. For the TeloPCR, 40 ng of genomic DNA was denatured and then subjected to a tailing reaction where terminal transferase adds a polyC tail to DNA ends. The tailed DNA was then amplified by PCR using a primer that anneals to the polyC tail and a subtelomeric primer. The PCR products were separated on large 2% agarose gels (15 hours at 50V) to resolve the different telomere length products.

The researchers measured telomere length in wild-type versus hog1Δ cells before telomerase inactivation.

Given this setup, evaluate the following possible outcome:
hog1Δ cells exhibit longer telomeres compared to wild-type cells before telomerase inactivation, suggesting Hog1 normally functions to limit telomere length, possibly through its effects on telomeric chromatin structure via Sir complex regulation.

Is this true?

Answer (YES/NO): NO